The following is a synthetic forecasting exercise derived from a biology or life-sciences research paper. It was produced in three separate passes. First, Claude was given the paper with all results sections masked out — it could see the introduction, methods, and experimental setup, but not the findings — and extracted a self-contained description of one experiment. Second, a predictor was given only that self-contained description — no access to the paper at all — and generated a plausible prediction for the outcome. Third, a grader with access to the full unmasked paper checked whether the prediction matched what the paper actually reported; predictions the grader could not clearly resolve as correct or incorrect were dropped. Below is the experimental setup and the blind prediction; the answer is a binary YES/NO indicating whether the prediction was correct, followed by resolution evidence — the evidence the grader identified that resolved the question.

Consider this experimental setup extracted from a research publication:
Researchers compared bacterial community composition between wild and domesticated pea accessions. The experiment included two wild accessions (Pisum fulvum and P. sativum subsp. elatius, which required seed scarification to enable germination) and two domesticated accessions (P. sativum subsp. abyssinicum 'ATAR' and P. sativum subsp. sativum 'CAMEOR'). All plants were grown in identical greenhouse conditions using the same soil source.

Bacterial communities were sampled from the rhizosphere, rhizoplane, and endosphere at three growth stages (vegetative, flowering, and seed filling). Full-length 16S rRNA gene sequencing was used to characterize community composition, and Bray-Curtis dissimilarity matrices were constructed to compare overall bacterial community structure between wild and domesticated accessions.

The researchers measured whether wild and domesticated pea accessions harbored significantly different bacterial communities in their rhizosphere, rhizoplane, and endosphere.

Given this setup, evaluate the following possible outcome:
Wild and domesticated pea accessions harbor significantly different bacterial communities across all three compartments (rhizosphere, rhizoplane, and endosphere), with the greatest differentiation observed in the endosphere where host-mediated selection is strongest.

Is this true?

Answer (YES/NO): NO